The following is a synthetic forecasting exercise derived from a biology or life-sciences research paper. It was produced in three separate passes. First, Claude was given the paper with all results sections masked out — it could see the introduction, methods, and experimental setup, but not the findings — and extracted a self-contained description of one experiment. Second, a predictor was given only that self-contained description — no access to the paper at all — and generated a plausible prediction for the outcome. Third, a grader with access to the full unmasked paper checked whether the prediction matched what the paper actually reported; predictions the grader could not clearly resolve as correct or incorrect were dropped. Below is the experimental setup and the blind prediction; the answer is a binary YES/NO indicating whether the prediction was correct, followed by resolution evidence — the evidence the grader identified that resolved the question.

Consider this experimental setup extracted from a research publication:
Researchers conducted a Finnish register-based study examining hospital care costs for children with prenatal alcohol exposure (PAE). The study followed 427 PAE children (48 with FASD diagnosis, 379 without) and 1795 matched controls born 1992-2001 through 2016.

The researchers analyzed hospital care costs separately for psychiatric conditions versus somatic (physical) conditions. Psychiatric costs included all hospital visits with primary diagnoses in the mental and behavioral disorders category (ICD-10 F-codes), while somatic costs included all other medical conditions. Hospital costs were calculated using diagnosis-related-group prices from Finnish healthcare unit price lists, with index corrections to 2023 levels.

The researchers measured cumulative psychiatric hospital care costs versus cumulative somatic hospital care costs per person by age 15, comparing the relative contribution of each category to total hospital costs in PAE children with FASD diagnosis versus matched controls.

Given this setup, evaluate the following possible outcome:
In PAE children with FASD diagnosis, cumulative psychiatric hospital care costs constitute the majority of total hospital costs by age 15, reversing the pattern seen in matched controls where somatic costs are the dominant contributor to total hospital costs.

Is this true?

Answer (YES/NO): NO